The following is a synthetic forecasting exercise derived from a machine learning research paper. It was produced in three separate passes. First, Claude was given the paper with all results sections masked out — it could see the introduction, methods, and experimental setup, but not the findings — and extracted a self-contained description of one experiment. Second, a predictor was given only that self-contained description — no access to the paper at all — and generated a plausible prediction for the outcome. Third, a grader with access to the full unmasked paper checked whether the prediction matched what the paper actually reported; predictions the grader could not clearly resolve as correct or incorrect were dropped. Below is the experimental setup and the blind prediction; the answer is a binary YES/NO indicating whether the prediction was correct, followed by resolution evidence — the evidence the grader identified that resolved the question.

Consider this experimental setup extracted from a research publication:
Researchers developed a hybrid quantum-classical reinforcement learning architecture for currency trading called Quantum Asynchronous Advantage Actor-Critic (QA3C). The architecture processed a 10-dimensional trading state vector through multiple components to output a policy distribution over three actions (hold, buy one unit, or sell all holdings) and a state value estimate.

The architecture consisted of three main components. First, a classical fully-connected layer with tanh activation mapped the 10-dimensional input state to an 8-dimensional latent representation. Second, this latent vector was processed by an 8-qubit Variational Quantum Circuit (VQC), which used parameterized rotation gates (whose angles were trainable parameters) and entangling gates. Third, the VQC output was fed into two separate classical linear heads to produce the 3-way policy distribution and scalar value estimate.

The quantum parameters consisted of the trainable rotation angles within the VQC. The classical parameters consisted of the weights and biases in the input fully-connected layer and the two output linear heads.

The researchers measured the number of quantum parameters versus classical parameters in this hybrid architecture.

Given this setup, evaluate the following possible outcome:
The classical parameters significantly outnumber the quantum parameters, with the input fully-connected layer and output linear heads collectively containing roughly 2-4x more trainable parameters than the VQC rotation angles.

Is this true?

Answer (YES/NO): NO